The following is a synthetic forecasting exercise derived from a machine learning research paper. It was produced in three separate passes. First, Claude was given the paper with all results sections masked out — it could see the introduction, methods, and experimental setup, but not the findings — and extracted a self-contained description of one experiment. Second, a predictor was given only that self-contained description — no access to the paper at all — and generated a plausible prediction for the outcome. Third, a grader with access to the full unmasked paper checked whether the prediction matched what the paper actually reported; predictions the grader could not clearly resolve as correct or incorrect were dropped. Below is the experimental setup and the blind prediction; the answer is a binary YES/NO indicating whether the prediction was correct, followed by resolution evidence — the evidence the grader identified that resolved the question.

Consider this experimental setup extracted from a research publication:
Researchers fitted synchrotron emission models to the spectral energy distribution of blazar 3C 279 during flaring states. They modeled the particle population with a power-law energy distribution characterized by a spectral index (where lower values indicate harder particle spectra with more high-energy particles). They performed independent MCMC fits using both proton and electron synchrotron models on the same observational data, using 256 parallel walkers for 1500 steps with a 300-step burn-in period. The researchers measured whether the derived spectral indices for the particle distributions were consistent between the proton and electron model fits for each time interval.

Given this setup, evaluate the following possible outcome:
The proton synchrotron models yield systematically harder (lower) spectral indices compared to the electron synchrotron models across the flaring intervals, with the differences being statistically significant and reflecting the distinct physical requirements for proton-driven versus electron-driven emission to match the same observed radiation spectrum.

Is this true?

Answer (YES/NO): NO